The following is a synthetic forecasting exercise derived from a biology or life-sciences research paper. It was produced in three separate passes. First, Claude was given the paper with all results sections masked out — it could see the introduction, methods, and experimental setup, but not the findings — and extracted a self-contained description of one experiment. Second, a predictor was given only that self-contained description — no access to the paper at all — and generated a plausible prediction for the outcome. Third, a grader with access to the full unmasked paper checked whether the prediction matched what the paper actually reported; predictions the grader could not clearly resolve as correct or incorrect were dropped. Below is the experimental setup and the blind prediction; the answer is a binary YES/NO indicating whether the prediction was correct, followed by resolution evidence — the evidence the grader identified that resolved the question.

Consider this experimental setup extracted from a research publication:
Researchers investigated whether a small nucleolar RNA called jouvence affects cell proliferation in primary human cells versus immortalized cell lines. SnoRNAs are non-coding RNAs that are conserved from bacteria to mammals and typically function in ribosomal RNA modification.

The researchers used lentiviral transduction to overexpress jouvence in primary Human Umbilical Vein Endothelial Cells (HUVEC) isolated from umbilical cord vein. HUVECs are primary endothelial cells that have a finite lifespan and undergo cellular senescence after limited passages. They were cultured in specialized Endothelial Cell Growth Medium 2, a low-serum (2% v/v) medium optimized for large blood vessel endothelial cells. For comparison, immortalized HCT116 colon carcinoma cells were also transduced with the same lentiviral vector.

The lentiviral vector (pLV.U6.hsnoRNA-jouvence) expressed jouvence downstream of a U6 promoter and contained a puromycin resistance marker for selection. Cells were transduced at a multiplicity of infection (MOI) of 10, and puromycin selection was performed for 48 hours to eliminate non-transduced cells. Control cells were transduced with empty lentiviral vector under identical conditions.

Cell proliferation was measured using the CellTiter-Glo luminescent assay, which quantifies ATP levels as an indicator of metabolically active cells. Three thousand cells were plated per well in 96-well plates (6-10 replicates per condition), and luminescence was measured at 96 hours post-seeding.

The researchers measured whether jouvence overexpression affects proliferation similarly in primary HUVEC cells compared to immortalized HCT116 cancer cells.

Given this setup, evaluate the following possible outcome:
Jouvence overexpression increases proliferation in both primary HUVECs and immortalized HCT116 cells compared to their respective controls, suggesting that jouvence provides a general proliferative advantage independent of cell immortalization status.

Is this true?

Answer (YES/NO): YES